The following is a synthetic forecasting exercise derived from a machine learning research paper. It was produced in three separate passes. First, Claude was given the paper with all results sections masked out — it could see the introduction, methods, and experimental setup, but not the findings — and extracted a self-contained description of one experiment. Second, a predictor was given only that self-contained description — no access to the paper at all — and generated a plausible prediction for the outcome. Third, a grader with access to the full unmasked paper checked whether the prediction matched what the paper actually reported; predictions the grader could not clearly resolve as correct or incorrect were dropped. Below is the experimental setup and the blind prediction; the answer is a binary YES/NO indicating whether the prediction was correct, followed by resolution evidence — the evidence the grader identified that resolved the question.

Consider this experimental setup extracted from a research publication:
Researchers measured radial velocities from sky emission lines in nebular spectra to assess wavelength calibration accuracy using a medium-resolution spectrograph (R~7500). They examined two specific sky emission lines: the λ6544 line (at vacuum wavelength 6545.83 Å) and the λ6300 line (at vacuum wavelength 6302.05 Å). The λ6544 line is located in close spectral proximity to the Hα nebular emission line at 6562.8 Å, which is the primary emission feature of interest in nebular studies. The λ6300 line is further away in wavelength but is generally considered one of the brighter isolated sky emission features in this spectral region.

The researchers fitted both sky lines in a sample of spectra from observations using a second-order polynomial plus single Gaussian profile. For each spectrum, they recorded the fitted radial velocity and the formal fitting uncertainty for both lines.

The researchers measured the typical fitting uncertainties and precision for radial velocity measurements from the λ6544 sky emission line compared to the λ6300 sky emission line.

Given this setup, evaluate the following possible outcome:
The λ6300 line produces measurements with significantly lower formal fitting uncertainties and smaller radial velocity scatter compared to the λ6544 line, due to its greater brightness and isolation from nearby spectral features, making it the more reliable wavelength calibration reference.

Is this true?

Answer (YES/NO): YES